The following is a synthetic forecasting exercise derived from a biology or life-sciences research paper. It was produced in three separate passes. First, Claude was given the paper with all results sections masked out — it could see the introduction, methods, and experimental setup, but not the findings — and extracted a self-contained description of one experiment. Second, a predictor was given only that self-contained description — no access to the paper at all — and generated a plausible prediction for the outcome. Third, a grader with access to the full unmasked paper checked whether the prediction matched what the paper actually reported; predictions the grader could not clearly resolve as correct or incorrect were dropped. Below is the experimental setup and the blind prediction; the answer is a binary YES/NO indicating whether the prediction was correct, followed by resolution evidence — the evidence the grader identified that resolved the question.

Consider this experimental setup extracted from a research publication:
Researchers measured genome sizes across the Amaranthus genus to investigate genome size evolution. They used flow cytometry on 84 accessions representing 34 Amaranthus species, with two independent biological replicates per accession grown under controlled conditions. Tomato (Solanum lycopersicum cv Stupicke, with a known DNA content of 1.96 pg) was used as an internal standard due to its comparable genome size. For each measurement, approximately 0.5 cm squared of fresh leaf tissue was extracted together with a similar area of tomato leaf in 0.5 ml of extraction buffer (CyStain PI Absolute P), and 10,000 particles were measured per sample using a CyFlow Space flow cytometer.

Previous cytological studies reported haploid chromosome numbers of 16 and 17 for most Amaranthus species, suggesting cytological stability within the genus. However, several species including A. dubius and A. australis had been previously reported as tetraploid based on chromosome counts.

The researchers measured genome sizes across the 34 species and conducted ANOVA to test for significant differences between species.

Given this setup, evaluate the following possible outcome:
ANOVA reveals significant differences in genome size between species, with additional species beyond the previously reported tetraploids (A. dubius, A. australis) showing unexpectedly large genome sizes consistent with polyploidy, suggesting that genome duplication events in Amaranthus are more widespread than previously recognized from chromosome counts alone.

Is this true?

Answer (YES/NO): YES